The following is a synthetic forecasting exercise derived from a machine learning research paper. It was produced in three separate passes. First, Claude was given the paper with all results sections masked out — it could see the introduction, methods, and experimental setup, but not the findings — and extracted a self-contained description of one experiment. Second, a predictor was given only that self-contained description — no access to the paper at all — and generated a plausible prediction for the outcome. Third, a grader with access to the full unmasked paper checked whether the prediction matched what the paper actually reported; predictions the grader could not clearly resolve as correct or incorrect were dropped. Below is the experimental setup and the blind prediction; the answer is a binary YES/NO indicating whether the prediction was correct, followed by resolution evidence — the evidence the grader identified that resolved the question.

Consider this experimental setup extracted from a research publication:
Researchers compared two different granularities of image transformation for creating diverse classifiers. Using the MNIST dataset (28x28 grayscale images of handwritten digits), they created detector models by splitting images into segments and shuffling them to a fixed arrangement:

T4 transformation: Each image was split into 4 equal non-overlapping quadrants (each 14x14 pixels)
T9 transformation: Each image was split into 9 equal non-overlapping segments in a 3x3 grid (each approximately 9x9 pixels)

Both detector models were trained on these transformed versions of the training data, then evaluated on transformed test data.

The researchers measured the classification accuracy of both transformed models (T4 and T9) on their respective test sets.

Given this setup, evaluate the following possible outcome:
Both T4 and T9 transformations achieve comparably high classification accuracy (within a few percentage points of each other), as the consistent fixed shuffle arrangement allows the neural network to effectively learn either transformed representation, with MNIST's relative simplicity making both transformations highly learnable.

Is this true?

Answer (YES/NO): YES